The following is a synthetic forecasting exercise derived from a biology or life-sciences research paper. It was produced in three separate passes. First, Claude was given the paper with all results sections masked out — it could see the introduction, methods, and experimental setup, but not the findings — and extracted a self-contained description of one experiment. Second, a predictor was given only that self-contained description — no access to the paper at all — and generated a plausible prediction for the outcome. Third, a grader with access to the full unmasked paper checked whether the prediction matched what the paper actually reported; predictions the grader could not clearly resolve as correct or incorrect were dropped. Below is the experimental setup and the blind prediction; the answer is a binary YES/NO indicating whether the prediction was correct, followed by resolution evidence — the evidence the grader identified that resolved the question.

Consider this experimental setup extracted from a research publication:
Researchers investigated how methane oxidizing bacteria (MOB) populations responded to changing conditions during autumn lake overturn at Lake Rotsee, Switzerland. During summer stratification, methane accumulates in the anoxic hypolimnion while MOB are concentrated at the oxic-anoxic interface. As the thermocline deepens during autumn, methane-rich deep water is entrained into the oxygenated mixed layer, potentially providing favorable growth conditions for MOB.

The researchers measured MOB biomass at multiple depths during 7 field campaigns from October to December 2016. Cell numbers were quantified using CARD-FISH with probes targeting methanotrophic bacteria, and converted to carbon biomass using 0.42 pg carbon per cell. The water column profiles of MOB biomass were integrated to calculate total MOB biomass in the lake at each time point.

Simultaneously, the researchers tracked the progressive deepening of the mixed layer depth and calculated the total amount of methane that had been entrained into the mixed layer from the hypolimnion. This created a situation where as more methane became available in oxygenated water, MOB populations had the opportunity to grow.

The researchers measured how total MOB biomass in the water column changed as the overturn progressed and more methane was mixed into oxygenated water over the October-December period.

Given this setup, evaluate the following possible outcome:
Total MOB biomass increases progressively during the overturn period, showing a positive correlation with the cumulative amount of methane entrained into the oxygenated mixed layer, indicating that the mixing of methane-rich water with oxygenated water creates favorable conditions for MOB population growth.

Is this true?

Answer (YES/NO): YES